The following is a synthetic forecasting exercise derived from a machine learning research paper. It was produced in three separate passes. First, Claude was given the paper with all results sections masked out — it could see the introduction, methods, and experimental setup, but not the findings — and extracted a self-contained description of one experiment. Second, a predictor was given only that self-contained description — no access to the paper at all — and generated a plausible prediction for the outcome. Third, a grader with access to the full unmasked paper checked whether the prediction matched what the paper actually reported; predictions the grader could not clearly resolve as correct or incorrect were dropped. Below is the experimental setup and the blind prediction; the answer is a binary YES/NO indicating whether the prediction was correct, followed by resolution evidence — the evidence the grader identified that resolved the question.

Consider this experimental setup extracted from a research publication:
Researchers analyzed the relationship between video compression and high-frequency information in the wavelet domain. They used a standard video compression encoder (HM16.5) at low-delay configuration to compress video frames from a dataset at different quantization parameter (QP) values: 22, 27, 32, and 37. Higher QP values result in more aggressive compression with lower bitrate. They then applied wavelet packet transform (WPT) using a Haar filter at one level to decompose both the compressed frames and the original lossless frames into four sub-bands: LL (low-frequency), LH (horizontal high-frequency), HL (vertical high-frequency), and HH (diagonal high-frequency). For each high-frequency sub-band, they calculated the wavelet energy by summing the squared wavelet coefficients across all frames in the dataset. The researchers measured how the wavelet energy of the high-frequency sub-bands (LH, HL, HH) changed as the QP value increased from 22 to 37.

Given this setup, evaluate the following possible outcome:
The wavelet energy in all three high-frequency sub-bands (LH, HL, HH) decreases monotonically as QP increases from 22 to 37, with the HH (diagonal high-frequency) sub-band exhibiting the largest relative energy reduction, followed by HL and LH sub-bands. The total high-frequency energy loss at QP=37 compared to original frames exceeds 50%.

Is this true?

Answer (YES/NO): NO